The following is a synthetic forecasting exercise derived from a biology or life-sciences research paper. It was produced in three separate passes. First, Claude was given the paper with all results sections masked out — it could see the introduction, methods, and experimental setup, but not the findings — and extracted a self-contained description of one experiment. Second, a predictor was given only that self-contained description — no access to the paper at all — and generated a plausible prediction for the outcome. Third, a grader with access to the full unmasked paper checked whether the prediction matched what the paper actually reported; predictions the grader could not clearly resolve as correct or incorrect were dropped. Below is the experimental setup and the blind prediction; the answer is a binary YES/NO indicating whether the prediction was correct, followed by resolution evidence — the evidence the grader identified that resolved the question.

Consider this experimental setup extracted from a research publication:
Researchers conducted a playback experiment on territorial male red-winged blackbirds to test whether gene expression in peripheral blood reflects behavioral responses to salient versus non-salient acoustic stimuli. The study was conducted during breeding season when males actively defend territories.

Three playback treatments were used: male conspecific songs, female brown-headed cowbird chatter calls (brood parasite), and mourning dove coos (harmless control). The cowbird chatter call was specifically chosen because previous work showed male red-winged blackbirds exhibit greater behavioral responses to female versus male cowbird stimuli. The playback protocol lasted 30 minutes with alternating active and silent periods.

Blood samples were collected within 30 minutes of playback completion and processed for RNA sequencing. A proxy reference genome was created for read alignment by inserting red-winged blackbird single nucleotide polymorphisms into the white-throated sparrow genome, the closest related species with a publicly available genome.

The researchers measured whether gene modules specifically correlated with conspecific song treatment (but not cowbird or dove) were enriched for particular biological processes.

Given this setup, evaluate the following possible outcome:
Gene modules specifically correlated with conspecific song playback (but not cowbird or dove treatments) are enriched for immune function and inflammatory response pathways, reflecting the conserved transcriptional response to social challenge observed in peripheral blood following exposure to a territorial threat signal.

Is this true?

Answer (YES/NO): NO